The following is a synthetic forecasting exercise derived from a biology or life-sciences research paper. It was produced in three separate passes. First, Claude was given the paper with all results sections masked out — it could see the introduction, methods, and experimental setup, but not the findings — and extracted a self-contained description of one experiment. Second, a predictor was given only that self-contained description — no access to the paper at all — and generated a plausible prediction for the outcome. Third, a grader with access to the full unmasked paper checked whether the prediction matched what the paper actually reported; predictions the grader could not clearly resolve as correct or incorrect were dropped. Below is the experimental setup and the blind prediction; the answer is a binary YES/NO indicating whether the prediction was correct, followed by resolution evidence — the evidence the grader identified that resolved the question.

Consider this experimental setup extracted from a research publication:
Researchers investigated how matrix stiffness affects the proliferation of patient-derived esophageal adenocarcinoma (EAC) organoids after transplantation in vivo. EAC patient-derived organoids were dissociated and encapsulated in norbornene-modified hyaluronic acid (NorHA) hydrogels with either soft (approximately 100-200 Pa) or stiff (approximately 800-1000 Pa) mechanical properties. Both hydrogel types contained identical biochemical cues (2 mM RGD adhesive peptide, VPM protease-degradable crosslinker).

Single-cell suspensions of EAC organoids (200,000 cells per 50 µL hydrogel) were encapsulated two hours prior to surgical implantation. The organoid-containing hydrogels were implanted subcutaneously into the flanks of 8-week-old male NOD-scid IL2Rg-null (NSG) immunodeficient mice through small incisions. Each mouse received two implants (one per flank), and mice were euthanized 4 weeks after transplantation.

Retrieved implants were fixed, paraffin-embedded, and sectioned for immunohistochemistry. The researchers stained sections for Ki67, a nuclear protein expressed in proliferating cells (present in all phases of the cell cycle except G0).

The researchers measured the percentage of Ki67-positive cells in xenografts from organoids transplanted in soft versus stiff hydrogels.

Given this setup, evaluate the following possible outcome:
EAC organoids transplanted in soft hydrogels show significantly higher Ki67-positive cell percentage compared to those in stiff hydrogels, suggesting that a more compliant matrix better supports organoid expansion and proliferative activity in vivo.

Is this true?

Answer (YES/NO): NO